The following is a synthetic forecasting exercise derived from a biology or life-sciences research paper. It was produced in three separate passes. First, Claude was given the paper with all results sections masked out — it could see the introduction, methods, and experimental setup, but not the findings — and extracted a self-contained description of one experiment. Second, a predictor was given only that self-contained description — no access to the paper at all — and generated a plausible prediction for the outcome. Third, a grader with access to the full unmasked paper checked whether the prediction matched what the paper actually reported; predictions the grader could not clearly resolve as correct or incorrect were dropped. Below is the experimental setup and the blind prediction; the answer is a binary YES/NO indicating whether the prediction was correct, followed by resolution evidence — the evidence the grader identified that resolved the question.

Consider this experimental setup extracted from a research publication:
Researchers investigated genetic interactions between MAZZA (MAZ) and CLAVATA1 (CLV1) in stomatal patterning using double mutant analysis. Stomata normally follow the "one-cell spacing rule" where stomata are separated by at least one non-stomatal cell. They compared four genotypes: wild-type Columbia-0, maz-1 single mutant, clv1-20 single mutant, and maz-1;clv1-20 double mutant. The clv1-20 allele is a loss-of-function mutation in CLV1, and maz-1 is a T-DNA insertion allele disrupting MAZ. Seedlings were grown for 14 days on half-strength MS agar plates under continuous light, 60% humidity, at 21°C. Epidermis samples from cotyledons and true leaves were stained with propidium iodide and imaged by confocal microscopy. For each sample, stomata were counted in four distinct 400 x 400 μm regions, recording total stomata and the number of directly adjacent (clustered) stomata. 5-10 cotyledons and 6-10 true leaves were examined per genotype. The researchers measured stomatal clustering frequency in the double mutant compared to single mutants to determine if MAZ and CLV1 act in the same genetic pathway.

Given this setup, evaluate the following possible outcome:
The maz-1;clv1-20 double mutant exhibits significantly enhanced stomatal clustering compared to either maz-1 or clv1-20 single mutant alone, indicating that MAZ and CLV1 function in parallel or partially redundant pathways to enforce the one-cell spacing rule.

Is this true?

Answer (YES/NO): YES